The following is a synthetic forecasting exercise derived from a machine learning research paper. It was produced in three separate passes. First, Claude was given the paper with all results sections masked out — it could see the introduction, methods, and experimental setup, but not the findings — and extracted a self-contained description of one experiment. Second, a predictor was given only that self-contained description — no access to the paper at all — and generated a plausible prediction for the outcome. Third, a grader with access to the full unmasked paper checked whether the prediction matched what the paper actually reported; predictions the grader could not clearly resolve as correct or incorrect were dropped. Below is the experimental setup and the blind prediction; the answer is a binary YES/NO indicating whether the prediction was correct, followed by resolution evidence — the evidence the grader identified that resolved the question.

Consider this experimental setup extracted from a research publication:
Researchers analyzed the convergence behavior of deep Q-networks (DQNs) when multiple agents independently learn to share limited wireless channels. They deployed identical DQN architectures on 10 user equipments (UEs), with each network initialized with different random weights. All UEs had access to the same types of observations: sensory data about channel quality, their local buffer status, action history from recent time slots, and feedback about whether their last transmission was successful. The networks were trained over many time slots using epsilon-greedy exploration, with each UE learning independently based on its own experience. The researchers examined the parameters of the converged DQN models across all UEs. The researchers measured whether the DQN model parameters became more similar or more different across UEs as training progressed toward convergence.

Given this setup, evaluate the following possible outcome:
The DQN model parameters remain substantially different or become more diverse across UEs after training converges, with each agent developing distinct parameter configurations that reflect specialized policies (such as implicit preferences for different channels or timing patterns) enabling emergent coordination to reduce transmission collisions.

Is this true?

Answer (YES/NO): YES